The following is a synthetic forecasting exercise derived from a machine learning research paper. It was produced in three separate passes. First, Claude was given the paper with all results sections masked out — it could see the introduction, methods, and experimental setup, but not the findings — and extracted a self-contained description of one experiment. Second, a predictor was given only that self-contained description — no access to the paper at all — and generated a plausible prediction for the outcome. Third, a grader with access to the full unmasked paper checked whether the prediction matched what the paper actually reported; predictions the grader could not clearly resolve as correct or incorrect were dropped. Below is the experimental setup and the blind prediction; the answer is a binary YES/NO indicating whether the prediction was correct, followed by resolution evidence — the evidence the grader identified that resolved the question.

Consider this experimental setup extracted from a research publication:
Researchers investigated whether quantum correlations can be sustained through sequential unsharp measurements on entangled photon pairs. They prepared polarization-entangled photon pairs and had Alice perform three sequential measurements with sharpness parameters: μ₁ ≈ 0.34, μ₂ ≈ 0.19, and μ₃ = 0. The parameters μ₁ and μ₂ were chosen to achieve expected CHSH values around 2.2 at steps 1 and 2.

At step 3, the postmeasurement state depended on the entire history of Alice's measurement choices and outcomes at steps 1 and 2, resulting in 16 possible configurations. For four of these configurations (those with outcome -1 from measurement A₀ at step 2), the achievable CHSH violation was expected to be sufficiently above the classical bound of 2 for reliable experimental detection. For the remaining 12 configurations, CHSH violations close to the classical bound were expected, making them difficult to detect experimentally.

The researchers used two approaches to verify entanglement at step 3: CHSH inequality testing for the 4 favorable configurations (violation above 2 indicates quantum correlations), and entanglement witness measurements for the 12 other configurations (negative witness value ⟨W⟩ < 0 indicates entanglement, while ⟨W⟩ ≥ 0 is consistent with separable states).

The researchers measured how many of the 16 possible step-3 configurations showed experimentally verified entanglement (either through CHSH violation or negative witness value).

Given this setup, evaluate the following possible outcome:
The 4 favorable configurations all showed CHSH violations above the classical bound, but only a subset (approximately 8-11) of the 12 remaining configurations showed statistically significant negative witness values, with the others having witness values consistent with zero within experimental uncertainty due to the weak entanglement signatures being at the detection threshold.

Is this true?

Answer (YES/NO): NO